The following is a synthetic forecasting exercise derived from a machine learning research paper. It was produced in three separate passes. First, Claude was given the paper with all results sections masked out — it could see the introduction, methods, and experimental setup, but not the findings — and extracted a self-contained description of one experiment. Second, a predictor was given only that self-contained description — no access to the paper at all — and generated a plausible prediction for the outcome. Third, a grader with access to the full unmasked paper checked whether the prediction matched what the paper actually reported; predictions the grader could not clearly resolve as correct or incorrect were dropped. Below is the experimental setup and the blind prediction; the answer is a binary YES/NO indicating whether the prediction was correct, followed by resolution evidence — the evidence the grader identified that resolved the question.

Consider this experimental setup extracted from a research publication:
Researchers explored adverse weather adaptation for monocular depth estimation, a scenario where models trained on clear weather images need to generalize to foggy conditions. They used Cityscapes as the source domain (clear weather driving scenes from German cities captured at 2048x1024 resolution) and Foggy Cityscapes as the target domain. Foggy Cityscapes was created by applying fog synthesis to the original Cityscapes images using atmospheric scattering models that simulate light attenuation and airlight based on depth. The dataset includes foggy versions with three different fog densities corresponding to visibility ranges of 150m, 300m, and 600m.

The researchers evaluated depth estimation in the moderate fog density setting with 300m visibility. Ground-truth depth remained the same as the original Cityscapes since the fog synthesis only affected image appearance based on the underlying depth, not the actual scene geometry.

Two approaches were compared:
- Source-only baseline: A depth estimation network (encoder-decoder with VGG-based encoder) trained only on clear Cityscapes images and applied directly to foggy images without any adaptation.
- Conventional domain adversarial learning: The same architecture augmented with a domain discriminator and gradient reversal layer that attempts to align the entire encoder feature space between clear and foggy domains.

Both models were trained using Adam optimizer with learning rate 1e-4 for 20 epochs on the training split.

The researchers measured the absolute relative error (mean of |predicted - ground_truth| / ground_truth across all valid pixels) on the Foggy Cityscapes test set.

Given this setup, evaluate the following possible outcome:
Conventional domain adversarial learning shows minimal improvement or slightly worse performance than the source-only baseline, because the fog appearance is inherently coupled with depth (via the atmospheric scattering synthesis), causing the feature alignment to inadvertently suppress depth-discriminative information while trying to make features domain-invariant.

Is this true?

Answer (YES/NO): NO